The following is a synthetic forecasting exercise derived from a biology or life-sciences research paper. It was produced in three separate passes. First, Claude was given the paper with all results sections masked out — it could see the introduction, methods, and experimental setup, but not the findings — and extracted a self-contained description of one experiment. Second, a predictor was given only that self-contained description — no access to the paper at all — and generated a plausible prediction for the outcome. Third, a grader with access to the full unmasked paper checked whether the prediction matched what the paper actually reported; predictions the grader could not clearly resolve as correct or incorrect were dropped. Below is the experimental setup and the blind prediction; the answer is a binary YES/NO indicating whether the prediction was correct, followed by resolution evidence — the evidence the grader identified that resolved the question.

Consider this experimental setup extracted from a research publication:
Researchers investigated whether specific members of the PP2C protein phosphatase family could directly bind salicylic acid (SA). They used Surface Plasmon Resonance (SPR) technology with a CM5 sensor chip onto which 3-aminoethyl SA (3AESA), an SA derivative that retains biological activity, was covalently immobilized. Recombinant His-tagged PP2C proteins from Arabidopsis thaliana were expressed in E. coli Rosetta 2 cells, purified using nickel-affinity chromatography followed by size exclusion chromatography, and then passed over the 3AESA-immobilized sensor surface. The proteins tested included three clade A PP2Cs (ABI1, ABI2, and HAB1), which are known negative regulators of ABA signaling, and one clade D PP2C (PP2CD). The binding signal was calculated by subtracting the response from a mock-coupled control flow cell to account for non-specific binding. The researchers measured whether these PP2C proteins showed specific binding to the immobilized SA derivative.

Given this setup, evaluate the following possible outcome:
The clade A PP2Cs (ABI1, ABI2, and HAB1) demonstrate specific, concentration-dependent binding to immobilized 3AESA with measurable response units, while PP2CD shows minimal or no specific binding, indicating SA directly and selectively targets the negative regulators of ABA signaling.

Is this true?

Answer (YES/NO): NO